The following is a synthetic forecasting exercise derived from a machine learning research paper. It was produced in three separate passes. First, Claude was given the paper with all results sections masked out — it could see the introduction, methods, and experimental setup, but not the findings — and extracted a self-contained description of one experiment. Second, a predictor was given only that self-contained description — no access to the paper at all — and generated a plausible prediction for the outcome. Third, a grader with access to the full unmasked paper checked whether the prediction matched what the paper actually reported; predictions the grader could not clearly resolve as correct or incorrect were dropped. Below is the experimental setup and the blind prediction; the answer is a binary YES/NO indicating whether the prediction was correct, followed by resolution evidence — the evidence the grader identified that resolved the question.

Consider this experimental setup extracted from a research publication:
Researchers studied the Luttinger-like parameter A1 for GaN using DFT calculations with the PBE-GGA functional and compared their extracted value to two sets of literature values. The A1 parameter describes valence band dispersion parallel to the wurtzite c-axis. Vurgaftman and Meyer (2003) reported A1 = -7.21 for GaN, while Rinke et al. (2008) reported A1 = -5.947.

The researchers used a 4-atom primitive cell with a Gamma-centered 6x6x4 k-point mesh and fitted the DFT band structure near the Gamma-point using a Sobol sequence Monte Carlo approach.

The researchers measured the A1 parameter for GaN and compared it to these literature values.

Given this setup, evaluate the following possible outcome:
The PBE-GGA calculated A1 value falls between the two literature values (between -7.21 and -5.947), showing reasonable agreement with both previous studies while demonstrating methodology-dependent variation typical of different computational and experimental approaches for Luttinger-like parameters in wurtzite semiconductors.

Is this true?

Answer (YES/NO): NO